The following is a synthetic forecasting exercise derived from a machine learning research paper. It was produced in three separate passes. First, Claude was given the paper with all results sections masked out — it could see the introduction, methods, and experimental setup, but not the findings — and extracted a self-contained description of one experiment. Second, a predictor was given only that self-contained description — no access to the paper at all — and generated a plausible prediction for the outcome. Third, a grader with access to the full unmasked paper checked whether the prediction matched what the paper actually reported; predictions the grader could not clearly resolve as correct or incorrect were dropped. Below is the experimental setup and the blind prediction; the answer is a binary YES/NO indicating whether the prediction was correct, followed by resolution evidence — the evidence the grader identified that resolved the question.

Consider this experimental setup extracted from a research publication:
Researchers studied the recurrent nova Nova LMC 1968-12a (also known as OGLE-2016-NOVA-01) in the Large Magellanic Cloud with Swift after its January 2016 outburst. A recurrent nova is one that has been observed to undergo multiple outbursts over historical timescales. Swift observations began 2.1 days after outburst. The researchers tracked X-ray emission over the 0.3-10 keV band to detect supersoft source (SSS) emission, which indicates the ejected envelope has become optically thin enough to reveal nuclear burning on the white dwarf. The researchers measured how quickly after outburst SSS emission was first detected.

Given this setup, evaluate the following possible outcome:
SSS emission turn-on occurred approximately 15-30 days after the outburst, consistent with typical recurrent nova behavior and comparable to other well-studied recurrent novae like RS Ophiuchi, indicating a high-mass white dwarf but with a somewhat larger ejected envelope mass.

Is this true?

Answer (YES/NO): NO